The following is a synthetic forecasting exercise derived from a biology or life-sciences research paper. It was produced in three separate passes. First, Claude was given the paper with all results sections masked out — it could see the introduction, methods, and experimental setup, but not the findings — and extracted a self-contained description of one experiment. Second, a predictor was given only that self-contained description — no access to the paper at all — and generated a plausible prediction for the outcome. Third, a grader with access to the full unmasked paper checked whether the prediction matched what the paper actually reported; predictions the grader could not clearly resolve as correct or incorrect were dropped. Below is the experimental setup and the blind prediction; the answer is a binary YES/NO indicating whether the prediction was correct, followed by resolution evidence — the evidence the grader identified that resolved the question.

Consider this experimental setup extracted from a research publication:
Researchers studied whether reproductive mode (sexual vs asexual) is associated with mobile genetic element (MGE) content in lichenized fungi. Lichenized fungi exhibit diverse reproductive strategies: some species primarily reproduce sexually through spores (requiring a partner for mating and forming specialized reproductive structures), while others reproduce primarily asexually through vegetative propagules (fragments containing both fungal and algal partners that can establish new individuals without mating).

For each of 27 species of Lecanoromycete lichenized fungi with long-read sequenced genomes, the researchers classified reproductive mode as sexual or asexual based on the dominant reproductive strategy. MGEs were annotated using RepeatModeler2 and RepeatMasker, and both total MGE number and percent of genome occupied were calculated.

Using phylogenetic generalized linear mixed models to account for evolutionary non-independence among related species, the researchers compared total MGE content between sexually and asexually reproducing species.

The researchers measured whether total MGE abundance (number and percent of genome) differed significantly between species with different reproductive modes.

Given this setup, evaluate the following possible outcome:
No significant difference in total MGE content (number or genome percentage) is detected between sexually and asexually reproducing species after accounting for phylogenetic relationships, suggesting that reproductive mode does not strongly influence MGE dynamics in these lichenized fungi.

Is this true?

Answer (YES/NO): YES